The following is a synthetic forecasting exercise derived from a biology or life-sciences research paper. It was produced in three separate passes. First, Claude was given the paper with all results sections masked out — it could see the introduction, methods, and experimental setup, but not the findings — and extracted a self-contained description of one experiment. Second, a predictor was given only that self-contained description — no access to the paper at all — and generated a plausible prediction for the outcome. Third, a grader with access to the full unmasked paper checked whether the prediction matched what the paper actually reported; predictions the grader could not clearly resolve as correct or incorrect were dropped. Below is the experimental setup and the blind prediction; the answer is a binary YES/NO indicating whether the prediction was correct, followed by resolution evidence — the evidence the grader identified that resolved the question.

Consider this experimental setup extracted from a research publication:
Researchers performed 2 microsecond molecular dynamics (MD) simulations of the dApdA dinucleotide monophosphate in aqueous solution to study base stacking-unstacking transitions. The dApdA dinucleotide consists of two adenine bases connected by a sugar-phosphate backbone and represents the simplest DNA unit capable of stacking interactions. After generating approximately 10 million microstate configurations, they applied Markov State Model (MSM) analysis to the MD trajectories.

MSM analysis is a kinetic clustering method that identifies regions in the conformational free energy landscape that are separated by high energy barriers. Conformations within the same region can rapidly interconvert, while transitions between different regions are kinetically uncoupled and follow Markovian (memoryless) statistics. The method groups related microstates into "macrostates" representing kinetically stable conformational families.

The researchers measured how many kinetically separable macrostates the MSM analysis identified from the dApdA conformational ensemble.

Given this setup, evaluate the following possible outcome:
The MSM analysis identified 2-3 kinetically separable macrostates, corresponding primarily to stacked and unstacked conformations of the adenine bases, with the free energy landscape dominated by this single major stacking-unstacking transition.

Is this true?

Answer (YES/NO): NO